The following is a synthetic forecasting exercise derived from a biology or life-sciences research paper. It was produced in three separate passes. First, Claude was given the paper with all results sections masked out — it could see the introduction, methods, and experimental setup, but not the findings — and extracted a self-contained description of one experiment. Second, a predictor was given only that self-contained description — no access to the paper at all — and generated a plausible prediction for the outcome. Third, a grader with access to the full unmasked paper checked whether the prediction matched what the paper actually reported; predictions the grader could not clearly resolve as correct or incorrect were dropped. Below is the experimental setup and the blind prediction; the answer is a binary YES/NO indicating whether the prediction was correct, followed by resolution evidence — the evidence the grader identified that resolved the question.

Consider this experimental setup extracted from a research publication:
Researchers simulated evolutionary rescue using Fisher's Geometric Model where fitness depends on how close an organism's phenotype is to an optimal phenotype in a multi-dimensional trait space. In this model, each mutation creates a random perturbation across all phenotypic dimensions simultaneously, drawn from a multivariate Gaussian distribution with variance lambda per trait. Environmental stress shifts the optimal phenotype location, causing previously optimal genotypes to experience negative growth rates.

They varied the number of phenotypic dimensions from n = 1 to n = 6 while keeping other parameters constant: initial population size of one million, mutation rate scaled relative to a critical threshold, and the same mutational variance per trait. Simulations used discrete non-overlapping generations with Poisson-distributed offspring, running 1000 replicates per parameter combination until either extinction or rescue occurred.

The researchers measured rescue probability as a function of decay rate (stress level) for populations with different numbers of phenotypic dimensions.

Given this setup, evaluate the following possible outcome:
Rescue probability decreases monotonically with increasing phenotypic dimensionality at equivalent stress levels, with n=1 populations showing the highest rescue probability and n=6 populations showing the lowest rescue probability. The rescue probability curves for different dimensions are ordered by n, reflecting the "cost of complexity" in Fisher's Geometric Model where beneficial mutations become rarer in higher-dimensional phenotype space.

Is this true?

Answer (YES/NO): YES